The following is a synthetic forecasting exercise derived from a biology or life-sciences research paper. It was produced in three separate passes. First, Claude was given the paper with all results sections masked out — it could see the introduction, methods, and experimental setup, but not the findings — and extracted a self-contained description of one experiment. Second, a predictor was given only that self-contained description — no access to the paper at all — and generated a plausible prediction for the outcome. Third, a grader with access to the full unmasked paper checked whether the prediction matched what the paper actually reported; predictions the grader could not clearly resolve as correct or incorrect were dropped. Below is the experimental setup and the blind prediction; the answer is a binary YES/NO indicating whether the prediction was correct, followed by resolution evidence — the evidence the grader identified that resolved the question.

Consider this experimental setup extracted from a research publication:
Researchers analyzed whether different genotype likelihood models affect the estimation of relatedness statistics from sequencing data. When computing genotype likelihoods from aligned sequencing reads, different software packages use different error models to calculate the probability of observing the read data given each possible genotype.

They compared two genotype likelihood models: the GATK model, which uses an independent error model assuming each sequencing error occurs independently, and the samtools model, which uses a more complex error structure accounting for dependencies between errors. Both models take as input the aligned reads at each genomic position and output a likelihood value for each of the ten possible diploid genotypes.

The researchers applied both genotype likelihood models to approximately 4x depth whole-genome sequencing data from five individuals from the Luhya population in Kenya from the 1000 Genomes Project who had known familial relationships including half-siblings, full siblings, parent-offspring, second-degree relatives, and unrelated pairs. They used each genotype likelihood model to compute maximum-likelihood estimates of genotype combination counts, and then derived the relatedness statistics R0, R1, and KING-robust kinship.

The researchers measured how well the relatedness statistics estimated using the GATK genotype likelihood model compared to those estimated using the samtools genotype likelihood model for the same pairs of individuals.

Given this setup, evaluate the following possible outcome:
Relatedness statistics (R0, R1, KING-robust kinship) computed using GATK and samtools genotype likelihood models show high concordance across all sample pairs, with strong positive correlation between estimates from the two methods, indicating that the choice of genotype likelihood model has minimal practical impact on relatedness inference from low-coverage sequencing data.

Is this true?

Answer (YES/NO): NO